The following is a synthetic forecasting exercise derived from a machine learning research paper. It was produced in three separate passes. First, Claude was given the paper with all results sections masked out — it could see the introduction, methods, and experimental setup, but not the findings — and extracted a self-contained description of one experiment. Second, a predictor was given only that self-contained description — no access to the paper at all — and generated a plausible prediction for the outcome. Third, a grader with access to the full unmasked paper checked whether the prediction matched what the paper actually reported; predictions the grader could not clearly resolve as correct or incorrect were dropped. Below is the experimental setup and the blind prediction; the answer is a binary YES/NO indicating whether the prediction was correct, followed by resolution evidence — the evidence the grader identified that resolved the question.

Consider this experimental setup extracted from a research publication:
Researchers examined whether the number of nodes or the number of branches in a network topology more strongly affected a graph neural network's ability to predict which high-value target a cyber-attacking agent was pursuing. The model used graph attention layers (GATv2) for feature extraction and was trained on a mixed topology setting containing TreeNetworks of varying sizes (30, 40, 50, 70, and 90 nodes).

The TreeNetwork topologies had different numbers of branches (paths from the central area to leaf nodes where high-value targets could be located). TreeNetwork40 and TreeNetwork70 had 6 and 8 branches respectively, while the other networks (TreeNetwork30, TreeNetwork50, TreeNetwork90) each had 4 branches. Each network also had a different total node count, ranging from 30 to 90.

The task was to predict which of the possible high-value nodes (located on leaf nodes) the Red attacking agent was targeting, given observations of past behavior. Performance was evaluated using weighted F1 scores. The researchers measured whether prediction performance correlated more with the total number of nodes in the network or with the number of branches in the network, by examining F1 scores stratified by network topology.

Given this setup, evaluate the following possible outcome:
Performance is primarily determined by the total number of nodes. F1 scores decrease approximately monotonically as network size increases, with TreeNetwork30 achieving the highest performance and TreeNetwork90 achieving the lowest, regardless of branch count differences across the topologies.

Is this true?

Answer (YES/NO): NO